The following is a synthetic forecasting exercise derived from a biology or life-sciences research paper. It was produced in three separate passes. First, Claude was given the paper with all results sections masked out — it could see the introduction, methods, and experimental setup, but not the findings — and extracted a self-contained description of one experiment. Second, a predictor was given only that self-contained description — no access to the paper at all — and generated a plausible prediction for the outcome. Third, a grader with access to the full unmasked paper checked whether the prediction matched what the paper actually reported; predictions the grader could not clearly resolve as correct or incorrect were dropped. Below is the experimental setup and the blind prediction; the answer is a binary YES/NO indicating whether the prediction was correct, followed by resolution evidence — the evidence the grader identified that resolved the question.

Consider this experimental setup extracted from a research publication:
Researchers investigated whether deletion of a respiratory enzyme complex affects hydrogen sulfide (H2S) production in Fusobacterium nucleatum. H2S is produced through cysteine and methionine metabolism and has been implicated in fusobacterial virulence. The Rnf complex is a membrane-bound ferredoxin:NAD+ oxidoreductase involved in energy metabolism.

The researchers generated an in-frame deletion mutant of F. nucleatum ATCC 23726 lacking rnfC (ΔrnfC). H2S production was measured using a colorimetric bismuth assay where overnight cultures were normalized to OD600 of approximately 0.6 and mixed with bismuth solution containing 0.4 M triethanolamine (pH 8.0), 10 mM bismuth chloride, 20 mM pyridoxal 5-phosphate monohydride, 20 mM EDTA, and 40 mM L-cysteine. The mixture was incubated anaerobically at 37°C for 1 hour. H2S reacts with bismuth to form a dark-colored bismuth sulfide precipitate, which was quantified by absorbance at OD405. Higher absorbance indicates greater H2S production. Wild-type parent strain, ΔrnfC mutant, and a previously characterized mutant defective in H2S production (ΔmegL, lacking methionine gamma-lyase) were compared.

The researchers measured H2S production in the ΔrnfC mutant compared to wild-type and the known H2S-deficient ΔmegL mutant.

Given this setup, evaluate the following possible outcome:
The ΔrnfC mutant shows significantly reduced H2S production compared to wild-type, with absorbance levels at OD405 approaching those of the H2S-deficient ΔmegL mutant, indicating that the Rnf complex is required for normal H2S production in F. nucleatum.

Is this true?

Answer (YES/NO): NO